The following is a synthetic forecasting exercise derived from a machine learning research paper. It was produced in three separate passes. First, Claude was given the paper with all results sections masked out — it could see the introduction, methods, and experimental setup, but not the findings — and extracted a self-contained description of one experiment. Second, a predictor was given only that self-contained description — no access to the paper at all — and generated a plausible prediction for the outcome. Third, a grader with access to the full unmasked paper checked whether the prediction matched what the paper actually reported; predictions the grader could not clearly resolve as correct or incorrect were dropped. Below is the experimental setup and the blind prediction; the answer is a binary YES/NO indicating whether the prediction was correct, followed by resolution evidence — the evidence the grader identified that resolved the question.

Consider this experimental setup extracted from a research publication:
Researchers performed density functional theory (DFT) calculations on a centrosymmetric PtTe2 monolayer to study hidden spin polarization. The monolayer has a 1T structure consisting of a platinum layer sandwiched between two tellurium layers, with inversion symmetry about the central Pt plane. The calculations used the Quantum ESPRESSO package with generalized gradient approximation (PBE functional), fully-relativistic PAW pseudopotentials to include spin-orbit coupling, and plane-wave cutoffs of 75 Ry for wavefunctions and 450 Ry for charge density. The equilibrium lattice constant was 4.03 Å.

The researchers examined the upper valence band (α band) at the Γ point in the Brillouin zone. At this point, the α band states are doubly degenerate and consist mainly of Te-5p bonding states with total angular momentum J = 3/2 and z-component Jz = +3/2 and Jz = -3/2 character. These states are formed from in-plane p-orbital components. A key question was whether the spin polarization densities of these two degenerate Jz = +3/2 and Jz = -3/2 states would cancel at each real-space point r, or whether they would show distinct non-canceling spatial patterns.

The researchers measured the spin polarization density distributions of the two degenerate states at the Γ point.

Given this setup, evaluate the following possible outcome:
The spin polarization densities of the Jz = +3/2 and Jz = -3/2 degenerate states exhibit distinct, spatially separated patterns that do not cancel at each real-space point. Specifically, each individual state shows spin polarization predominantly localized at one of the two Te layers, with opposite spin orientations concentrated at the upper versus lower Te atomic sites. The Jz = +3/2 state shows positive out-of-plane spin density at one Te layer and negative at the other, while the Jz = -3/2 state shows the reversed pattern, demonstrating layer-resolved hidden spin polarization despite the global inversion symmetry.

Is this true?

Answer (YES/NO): NO